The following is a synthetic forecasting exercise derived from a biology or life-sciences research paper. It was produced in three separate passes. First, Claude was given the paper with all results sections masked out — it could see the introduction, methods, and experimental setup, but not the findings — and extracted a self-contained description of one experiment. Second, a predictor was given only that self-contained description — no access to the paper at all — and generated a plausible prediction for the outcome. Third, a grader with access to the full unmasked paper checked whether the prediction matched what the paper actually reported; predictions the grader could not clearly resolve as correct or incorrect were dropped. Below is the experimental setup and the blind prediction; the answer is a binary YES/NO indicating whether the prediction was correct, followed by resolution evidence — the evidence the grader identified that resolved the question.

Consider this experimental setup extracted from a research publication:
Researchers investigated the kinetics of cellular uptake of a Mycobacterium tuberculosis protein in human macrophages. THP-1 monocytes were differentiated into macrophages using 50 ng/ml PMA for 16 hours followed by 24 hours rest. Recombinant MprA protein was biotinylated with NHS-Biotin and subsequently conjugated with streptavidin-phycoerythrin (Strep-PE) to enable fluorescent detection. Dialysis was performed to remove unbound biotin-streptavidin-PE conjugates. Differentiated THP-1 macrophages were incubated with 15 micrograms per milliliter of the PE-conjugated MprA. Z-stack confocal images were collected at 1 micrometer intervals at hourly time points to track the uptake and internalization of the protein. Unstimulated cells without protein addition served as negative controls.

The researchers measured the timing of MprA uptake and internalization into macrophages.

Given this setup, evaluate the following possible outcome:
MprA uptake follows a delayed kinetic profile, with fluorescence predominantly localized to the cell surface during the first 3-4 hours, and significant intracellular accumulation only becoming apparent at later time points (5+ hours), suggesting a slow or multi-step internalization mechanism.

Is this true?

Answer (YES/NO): NO